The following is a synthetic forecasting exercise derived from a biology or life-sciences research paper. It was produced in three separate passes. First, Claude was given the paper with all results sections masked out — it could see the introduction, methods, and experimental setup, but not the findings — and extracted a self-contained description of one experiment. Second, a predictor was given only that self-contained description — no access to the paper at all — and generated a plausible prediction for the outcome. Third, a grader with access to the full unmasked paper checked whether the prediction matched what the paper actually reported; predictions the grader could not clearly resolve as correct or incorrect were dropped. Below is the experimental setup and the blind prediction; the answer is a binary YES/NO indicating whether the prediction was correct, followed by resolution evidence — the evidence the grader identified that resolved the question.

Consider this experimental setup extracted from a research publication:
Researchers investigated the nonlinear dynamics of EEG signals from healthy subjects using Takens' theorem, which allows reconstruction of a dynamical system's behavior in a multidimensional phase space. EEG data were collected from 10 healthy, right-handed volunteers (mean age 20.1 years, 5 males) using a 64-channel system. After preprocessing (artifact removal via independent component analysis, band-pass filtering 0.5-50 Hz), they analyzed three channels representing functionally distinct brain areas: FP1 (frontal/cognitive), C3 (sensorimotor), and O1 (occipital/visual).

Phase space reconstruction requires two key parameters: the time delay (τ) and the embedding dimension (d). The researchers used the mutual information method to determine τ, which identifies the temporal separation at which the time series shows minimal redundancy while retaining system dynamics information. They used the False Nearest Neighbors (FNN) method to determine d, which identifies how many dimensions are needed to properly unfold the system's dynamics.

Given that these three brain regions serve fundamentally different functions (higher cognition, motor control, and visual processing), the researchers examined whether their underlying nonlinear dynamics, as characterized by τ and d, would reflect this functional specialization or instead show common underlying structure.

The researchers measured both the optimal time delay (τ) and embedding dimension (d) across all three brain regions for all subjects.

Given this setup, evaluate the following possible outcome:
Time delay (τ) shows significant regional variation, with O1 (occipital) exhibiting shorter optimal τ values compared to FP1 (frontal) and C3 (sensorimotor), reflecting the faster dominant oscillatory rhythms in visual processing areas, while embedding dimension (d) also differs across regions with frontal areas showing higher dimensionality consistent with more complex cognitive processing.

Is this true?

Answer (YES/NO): NO